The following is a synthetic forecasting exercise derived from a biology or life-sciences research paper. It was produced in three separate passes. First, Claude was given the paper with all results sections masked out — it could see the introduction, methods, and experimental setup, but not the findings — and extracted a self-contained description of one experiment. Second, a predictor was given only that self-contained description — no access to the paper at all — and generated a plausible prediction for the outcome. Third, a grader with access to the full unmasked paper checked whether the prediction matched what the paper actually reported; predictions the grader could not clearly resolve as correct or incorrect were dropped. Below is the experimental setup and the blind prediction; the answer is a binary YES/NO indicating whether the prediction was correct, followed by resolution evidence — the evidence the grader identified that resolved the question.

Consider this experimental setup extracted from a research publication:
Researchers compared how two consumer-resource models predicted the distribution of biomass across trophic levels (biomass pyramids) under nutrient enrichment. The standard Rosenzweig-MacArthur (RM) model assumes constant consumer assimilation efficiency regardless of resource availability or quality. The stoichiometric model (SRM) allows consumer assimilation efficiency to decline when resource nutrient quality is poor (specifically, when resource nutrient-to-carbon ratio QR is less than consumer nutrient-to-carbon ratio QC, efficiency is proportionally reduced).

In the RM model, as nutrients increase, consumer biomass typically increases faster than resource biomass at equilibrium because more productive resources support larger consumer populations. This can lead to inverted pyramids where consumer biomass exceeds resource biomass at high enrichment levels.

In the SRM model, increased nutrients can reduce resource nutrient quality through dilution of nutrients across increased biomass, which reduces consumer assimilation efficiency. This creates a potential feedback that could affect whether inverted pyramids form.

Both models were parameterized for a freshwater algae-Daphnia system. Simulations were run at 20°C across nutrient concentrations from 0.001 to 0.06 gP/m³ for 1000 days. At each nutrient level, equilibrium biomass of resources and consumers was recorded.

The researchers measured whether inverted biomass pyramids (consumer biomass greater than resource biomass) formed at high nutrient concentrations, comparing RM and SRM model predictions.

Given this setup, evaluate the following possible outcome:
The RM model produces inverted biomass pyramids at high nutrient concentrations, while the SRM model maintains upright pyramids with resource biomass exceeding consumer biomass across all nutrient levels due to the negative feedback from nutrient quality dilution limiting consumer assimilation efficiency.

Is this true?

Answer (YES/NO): NO